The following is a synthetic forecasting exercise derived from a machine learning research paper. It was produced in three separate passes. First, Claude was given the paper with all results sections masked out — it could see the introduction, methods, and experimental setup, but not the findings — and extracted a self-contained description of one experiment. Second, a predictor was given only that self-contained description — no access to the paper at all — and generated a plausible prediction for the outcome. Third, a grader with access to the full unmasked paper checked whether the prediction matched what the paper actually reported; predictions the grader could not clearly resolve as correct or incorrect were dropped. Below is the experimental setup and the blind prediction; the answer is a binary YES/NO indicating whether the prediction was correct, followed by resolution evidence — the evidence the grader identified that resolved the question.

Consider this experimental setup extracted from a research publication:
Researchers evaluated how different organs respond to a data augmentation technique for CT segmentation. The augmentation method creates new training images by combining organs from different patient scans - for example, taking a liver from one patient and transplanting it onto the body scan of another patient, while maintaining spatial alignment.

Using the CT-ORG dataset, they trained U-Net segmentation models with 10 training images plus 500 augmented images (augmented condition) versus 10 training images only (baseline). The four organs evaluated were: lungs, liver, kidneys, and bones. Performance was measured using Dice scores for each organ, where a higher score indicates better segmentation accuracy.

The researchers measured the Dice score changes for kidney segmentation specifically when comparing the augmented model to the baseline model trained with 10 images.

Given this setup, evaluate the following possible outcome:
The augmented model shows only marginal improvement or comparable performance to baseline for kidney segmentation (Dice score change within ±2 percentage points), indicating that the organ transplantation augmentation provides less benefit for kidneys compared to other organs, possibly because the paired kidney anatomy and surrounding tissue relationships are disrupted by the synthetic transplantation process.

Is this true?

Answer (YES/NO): NO